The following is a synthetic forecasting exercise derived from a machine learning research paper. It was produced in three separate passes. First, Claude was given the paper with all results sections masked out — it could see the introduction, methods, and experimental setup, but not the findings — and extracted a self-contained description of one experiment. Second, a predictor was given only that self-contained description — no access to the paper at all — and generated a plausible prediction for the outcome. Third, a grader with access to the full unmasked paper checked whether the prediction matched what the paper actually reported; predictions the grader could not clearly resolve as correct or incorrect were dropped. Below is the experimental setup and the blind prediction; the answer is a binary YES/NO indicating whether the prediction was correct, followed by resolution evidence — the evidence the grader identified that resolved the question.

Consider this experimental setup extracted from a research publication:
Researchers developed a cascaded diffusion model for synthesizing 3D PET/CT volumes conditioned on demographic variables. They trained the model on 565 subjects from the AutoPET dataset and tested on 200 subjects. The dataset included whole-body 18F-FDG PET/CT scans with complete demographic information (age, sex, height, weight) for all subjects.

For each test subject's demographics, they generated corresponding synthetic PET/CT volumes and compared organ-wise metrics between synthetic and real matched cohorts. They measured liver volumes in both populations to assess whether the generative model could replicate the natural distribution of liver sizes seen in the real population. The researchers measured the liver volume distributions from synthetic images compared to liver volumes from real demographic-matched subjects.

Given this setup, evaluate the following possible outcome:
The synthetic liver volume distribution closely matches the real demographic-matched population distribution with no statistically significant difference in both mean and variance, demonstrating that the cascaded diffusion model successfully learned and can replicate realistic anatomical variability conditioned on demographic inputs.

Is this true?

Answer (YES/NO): NO